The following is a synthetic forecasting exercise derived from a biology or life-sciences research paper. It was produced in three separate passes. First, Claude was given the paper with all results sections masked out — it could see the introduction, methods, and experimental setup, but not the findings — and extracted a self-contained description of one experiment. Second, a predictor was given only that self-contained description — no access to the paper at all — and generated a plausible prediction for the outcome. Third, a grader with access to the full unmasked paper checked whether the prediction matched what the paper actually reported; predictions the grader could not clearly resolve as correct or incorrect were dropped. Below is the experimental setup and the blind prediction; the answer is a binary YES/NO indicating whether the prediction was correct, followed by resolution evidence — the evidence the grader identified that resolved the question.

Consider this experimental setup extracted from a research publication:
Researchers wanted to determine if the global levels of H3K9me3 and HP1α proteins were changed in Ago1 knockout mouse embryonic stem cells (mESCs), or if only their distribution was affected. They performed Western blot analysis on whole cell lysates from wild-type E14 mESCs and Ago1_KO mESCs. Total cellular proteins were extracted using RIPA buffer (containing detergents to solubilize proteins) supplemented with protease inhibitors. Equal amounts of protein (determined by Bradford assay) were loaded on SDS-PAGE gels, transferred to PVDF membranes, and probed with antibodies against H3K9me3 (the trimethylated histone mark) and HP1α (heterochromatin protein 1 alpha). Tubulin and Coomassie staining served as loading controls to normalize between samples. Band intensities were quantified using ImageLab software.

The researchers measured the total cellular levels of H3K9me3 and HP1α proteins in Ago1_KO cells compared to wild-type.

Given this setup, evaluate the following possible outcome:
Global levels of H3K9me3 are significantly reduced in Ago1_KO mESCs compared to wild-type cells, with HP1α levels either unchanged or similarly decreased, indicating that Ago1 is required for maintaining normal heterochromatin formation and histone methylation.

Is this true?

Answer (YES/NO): NO